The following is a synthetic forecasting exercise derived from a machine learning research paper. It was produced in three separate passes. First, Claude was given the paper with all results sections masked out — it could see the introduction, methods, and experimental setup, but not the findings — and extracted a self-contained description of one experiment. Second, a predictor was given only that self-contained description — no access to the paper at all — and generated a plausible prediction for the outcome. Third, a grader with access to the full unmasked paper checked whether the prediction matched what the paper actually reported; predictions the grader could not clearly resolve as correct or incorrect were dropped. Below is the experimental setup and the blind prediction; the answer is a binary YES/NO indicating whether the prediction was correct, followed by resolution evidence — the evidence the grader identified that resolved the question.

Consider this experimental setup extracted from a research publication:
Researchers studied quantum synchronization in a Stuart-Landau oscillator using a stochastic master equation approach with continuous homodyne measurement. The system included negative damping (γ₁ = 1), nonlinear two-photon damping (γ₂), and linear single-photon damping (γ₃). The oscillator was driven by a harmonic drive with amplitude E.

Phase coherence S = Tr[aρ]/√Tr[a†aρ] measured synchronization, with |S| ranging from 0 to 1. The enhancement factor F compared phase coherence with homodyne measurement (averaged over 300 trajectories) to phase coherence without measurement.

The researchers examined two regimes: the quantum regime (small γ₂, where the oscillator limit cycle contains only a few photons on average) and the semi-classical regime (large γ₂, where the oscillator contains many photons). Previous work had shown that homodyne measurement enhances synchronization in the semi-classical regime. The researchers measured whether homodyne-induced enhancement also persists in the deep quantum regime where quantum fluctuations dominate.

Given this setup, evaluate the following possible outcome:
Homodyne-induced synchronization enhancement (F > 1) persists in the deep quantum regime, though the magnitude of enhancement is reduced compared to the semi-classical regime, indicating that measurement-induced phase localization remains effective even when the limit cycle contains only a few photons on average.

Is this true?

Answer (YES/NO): YES